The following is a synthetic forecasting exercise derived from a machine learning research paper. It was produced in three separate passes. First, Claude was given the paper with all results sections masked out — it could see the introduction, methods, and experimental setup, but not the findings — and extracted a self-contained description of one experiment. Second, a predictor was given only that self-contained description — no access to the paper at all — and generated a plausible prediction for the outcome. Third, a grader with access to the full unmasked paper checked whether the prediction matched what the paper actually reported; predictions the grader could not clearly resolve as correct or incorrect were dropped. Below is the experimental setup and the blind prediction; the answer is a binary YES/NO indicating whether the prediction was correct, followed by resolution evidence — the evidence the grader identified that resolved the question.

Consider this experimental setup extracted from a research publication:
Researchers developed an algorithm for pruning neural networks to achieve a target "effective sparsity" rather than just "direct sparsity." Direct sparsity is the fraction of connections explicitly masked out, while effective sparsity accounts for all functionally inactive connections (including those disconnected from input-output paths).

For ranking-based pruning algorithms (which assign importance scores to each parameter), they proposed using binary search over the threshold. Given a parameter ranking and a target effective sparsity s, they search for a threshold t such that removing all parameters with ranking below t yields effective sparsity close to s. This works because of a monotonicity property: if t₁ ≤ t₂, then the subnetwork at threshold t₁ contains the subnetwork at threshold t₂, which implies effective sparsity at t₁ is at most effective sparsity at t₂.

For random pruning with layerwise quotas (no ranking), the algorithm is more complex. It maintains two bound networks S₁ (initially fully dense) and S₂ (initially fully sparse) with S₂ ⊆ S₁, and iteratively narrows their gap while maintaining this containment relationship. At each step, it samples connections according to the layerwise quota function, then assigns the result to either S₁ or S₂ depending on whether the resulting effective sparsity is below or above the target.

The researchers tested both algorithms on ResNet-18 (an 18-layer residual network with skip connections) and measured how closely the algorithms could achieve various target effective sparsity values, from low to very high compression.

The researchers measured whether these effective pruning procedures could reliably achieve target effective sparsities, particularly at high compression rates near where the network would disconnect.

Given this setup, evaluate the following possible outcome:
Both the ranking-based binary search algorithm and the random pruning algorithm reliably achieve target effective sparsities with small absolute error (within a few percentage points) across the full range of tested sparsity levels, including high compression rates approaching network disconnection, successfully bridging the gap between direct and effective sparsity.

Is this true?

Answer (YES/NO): NO